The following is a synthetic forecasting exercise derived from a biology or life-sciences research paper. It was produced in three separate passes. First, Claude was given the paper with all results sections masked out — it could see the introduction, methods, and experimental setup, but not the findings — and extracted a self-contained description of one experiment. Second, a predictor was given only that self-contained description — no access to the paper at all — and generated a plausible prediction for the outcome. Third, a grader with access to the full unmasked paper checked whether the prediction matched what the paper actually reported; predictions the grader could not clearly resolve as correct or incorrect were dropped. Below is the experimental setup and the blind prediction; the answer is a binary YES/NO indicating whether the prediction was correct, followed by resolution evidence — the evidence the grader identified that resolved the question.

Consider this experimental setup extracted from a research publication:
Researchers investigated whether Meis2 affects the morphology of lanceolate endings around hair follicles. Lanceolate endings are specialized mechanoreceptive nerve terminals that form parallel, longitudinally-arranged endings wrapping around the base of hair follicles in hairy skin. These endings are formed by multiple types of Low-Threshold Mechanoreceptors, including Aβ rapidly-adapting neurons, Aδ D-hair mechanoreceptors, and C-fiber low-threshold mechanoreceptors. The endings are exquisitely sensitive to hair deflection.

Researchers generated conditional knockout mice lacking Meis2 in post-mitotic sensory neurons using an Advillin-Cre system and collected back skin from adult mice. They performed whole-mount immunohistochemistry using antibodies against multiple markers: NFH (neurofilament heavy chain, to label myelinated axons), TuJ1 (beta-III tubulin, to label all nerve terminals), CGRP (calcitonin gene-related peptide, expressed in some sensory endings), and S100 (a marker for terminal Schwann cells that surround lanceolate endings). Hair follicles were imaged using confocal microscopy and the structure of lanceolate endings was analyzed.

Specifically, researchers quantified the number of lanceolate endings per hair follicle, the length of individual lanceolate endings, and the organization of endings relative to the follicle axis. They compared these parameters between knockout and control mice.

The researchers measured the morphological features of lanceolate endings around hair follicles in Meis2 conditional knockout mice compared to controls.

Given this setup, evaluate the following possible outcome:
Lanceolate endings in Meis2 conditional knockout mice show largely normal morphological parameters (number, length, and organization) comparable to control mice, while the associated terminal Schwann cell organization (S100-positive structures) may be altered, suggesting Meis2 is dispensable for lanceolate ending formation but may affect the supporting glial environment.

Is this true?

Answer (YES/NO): NO